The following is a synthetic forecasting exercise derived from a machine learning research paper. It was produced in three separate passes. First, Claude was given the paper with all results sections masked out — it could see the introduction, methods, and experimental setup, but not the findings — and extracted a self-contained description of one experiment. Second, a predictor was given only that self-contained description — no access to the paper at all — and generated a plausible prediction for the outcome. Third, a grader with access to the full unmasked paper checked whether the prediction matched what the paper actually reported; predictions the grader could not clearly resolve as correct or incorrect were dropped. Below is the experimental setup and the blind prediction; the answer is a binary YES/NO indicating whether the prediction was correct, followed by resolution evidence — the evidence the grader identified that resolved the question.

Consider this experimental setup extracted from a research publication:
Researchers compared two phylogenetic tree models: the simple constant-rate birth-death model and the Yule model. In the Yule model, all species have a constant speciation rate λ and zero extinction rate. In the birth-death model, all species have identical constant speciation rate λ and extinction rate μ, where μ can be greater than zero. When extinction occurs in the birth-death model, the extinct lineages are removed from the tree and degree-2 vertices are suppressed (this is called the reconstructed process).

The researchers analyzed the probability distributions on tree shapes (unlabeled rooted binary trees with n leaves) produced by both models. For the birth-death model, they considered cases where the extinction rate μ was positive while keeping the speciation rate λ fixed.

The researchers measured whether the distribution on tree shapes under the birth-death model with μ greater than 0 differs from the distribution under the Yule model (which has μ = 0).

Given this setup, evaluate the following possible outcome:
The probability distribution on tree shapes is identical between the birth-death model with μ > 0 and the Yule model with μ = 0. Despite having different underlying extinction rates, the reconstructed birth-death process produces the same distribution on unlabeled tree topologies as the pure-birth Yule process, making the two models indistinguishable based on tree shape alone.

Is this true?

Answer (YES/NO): YES